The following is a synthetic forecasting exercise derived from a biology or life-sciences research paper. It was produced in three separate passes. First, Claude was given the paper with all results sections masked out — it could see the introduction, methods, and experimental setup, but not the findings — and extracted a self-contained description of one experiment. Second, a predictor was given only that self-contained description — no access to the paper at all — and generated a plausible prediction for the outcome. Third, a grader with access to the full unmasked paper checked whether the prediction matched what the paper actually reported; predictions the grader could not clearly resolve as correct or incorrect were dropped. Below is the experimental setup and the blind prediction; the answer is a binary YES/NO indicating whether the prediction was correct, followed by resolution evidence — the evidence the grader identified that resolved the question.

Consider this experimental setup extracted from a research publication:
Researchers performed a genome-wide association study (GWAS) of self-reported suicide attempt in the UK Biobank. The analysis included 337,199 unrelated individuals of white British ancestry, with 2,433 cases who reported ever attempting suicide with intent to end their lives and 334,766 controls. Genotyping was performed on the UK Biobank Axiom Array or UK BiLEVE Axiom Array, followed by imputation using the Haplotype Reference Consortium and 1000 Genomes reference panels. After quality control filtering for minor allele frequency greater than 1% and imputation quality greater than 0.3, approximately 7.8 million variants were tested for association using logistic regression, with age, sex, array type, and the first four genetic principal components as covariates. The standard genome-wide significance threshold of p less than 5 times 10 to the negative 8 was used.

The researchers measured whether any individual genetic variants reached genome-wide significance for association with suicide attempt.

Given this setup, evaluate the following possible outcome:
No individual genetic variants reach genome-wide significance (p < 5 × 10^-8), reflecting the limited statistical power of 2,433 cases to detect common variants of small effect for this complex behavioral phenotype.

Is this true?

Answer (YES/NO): YES